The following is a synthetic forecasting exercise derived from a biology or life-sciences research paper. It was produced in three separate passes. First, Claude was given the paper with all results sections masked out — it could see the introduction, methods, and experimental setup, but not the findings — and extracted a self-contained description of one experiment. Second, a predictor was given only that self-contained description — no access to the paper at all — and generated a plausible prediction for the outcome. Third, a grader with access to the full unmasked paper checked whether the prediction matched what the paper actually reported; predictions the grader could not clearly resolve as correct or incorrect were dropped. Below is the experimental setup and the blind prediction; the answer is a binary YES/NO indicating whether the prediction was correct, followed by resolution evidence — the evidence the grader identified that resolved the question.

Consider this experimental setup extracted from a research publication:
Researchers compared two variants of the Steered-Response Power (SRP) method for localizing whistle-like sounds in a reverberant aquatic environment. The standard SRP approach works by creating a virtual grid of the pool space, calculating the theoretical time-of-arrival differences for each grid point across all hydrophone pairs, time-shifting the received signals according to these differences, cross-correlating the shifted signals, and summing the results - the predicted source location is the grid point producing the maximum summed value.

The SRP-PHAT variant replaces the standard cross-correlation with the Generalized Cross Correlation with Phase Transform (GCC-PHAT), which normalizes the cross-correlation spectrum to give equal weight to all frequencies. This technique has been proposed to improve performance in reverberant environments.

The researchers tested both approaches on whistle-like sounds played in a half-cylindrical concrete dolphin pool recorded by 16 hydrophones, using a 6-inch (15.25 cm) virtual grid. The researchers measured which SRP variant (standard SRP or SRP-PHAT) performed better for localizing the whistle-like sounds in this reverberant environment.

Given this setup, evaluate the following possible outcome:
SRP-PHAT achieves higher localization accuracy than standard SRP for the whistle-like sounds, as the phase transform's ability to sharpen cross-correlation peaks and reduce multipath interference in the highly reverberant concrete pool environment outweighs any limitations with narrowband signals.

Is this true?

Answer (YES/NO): NO